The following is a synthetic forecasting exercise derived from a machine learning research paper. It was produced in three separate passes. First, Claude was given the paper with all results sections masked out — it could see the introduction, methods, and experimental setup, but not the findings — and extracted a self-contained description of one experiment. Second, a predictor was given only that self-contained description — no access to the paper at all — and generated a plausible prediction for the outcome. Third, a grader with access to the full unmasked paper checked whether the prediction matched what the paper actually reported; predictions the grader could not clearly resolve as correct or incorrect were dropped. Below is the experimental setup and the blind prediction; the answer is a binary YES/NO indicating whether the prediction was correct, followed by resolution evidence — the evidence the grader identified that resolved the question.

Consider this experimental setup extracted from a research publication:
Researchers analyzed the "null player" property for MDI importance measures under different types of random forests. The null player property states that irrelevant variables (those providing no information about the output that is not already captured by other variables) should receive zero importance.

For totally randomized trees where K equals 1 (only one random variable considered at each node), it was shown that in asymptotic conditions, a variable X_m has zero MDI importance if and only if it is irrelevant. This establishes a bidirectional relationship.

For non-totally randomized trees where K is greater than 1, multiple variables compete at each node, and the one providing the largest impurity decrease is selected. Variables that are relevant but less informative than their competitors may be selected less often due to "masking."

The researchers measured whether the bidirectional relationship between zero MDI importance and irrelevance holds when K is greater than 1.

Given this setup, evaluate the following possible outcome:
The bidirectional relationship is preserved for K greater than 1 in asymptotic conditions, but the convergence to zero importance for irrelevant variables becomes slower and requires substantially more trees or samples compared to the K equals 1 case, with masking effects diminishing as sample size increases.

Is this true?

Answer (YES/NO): NO